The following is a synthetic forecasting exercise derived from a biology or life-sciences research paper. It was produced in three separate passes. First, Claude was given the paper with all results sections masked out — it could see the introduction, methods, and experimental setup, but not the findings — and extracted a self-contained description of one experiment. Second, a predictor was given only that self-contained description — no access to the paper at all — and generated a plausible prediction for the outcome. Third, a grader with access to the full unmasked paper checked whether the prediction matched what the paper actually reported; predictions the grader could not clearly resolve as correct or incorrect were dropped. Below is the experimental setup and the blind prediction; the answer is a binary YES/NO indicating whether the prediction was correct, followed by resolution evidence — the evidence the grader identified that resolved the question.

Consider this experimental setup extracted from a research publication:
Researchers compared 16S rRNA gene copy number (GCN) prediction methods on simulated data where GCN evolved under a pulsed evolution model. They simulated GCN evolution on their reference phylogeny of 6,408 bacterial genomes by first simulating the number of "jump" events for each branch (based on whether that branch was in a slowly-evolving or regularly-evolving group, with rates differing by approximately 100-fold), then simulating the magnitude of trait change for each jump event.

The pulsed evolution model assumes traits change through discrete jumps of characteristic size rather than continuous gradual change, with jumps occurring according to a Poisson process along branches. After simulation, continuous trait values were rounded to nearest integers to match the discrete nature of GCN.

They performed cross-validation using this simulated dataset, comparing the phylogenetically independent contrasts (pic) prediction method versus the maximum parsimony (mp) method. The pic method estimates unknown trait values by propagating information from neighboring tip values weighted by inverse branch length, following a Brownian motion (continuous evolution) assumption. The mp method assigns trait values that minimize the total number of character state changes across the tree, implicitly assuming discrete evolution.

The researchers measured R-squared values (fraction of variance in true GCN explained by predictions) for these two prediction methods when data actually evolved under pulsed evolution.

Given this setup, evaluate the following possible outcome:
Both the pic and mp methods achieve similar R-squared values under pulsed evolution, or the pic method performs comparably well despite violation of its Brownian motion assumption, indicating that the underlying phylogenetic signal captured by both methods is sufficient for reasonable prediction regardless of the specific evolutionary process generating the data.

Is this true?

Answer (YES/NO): NO